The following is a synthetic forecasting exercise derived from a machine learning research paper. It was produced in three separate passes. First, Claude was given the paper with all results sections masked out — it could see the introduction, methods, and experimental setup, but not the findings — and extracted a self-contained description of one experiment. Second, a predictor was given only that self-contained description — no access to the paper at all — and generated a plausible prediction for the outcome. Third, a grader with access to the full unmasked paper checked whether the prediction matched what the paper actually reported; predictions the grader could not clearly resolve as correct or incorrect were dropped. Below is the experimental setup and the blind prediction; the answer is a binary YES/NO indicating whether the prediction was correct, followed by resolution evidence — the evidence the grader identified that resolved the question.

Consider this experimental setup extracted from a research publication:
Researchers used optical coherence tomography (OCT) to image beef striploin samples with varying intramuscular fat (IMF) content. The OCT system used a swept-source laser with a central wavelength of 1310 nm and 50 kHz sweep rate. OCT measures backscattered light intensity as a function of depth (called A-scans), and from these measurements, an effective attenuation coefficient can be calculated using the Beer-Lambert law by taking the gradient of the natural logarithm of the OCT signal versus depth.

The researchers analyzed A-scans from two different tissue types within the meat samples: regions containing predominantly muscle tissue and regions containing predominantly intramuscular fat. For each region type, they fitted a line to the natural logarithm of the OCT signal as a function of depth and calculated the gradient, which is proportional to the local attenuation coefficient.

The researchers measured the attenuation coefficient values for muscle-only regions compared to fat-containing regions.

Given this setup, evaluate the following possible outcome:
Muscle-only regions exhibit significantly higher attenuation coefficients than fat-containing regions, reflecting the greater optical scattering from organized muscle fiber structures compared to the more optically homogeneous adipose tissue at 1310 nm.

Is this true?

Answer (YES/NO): NO